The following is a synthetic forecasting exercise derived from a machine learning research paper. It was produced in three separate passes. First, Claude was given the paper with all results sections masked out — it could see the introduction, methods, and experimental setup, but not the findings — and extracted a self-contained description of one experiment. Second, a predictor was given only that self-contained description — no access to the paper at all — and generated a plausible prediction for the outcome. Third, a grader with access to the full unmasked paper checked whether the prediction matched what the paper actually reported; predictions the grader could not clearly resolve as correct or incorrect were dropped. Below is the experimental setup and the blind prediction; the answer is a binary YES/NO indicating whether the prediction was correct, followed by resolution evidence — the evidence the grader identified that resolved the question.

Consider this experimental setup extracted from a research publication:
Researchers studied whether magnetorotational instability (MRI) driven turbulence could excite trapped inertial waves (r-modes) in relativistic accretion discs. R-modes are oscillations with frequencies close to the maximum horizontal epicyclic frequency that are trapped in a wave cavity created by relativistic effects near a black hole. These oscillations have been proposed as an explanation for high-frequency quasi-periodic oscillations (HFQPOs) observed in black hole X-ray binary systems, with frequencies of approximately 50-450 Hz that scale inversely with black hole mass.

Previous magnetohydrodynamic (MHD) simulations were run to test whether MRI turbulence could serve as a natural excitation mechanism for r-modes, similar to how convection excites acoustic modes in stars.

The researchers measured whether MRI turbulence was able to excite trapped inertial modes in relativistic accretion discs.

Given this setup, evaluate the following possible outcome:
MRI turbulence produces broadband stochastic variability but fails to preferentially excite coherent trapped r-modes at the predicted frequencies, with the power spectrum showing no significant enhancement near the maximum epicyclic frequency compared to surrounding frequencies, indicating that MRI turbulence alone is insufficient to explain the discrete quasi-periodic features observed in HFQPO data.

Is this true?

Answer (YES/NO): YES